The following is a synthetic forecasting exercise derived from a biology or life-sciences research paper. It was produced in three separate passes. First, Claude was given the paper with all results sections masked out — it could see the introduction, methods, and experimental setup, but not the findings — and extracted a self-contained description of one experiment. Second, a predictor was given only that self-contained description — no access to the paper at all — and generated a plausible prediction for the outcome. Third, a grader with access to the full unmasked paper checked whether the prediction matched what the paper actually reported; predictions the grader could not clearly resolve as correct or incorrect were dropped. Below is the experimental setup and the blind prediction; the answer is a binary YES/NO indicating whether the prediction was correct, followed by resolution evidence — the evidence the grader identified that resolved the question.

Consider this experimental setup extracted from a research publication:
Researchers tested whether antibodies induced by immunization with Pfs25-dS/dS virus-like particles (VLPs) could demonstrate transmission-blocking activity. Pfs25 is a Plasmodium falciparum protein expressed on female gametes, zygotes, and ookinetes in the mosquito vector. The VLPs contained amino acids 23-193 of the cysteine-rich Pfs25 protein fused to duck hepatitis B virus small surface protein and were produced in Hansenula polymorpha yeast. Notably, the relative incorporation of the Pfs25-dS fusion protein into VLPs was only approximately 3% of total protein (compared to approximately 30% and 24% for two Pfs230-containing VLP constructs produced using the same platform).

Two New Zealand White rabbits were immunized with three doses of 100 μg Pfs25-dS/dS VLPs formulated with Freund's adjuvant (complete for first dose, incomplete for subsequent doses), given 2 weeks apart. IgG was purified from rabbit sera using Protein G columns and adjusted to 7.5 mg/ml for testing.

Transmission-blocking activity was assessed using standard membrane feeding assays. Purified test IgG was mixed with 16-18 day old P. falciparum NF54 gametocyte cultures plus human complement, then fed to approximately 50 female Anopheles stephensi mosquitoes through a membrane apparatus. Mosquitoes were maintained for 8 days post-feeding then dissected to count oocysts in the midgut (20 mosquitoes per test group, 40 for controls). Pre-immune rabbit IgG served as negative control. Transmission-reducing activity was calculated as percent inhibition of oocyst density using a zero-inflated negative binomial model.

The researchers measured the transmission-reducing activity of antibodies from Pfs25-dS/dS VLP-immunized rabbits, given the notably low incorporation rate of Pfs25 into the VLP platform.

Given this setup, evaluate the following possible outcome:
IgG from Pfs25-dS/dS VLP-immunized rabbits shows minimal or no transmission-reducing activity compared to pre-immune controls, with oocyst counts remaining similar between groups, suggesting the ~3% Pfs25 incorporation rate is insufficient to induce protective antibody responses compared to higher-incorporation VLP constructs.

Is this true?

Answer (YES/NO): NO